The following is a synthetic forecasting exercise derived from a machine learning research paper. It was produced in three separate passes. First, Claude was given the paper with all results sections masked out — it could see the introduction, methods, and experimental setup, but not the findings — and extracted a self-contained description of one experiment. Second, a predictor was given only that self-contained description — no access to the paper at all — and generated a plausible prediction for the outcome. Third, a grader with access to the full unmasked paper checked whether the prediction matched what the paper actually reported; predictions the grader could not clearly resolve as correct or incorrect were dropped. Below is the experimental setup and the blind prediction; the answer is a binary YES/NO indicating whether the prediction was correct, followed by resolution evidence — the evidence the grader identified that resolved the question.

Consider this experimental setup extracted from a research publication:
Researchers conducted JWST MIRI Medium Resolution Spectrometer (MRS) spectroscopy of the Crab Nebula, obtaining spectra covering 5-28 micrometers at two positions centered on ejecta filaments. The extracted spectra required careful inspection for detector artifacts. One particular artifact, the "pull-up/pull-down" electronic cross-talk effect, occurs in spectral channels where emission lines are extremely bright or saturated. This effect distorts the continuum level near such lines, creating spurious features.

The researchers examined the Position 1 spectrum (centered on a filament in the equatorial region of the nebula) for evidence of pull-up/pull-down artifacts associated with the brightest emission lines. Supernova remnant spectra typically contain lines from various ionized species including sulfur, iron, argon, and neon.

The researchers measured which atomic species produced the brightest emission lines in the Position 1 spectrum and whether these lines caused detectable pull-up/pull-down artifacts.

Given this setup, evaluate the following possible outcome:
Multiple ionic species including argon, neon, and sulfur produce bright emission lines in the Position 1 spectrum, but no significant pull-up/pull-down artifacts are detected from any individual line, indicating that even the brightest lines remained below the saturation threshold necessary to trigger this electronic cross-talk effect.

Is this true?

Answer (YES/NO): NO